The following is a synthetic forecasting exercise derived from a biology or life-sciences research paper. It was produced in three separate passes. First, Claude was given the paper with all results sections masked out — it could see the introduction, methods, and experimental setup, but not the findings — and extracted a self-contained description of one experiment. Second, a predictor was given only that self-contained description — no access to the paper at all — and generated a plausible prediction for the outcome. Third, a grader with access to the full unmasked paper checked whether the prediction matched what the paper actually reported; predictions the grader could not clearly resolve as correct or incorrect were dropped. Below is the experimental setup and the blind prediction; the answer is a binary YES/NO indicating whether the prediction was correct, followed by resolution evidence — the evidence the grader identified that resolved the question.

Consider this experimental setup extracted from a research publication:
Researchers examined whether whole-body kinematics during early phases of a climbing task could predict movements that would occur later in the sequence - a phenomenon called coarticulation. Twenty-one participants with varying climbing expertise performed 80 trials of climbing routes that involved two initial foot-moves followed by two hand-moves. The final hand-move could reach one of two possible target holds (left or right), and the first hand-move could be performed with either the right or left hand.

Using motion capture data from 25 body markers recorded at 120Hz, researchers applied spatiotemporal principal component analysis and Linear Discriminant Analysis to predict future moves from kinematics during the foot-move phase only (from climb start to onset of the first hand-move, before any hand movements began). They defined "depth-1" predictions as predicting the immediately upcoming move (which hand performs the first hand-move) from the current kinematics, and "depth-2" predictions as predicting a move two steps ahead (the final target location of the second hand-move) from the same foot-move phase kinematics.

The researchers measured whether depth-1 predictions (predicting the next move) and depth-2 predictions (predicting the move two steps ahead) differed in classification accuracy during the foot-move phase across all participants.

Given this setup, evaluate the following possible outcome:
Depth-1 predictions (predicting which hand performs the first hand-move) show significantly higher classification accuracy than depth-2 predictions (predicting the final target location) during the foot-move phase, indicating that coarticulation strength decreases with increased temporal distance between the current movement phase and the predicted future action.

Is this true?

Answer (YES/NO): YES